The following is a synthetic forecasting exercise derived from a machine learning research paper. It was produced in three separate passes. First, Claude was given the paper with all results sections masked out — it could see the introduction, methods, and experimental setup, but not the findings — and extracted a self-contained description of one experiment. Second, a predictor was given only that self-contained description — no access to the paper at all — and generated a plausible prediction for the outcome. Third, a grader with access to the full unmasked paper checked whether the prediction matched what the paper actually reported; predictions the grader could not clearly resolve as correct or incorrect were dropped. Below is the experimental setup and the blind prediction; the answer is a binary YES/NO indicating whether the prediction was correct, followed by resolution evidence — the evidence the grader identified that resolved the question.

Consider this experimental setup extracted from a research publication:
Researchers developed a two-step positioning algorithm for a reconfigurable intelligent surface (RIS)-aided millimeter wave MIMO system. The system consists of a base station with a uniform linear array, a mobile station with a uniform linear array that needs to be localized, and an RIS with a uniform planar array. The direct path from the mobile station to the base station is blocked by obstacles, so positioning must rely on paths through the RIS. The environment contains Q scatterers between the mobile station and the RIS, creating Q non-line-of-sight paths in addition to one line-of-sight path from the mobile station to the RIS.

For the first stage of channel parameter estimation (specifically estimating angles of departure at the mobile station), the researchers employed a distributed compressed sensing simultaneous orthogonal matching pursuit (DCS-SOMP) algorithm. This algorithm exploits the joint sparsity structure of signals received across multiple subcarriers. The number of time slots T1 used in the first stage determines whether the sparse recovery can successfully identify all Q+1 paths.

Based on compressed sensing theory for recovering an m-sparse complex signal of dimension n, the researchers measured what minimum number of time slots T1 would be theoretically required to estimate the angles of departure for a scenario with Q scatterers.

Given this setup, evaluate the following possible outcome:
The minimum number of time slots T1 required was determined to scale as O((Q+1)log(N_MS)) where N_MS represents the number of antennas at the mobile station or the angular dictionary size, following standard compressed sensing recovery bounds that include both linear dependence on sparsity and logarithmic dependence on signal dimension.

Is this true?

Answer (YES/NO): NO